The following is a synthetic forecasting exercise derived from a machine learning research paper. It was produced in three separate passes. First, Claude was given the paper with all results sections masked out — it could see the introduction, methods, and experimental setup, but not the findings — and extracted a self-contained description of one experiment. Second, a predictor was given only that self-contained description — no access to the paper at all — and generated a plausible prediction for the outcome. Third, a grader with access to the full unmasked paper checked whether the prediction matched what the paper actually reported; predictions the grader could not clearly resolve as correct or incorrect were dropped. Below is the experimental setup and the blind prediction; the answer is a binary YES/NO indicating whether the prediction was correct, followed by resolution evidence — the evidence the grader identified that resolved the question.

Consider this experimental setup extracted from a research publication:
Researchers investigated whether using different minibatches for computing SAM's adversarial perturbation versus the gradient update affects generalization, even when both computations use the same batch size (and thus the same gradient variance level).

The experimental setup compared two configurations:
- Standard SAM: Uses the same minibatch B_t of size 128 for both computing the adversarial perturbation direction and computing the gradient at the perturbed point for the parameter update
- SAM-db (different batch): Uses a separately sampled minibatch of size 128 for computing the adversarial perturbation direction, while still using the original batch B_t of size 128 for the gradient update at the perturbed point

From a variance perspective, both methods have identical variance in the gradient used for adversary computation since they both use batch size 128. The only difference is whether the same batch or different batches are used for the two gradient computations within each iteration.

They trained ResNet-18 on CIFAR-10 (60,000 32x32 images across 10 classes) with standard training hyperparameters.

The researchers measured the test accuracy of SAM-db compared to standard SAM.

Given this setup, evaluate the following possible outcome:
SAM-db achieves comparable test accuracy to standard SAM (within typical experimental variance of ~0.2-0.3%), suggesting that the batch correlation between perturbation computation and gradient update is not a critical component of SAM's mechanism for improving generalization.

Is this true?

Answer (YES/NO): NO